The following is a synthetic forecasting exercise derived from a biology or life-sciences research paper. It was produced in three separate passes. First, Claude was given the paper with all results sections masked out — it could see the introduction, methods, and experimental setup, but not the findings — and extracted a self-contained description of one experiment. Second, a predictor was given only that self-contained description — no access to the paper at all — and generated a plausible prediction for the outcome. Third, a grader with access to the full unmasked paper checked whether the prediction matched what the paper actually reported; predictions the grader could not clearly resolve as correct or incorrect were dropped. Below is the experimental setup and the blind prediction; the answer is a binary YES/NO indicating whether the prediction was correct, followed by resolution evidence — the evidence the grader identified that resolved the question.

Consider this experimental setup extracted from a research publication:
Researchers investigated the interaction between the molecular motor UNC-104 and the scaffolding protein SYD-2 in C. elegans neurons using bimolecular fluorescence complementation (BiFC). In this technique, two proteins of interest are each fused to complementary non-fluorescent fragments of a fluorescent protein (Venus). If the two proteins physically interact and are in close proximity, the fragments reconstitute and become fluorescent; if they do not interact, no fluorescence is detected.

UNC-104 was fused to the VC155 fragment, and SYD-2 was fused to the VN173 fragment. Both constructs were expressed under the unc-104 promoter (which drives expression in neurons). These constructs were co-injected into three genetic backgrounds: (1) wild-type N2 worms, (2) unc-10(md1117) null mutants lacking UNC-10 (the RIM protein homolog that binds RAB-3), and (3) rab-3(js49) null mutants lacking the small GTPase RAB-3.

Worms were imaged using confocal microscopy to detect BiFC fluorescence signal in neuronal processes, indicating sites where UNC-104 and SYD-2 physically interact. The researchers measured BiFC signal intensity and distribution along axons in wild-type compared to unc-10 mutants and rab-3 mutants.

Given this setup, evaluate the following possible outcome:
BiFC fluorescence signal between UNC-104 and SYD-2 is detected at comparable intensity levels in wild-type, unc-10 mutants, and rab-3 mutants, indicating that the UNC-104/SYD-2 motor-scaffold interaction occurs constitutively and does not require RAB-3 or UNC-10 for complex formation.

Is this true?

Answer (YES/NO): NO